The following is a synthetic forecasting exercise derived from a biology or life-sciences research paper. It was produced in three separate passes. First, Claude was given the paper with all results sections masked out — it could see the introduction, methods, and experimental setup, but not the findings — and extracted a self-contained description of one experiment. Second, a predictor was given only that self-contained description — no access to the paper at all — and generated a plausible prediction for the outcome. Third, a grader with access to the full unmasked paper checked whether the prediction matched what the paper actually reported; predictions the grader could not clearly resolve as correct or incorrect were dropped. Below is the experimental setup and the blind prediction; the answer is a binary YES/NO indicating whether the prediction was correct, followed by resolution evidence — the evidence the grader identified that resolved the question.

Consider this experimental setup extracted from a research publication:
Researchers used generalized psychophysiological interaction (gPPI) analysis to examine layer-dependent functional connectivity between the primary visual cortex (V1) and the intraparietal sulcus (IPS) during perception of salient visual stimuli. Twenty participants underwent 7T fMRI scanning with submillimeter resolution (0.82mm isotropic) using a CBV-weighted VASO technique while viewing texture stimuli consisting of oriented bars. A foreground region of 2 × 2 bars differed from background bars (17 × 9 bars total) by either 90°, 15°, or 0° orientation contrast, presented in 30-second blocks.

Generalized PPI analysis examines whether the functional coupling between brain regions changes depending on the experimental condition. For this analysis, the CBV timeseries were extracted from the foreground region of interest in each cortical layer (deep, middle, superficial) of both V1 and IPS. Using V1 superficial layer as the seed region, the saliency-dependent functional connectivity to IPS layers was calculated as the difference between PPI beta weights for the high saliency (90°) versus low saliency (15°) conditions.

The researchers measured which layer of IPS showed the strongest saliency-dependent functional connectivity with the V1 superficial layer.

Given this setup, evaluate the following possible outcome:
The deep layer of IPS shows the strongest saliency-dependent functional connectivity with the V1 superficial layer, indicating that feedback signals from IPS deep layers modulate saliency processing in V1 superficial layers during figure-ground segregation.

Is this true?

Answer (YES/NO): NO